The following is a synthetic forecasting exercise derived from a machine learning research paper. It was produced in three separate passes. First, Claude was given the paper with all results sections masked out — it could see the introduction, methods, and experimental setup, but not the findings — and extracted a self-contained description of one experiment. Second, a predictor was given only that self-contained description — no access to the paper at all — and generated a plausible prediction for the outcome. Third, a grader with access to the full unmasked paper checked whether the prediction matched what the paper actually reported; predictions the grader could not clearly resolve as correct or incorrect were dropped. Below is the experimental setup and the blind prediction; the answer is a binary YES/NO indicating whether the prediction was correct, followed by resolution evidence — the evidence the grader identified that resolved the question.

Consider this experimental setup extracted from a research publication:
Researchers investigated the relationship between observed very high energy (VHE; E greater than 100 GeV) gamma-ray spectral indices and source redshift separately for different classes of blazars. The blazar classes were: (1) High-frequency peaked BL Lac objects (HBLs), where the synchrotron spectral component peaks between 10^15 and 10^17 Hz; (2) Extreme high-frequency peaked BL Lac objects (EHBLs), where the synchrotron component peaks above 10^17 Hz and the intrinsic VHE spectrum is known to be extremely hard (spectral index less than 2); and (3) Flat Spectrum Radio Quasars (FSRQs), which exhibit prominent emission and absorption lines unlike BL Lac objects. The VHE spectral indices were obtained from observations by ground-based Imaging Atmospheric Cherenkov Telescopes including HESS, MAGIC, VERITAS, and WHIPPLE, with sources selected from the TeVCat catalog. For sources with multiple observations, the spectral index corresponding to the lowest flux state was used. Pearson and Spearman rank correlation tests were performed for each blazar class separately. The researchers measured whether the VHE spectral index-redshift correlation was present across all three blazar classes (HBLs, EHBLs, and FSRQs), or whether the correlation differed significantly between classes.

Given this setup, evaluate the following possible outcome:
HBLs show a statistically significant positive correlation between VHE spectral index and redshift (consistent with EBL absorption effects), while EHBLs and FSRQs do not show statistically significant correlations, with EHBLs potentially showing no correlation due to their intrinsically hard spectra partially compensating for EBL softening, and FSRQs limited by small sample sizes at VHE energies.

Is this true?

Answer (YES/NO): NO